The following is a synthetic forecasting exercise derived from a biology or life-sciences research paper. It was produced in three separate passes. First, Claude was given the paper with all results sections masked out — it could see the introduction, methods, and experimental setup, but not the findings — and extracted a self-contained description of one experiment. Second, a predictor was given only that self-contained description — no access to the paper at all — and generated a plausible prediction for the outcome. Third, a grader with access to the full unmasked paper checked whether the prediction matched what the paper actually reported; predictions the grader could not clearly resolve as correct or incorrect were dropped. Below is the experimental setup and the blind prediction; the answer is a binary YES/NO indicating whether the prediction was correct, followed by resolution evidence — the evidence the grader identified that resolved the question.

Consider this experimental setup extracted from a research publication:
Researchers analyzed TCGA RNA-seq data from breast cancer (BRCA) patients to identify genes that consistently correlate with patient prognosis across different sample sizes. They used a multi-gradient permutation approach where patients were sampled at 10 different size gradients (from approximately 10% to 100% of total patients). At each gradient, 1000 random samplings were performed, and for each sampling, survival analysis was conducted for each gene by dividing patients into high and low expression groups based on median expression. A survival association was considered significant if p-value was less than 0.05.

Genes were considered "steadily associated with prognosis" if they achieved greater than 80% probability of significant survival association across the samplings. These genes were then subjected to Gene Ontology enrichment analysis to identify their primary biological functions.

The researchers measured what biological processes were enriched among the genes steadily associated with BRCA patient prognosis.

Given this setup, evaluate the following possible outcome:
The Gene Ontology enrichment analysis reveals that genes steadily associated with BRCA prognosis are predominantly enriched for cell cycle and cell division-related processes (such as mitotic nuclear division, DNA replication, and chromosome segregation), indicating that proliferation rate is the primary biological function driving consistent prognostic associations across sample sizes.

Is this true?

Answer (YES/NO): NO